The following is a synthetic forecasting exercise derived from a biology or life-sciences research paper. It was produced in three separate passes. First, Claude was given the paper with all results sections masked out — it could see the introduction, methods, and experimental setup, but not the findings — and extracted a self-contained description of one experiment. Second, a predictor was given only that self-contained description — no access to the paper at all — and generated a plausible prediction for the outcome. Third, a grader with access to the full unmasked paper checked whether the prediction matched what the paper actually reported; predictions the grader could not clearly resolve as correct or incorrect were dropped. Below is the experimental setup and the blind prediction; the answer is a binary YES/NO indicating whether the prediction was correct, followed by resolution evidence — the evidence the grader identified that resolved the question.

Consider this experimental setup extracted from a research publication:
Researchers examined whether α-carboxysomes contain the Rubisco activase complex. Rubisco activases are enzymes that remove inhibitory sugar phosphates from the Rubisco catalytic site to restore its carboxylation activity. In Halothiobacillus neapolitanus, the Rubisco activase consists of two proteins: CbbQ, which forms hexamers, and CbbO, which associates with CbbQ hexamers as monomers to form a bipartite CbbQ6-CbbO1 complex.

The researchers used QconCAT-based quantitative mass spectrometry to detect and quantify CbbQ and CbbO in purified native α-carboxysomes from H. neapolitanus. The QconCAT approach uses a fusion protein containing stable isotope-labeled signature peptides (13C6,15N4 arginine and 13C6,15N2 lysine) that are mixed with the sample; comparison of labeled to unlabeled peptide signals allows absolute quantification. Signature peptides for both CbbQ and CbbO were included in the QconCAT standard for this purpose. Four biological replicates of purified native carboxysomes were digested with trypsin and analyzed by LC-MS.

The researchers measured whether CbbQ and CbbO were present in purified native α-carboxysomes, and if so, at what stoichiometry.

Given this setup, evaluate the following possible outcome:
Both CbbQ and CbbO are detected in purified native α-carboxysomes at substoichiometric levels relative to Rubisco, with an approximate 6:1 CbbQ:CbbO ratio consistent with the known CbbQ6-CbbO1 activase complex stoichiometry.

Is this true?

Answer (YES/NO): YES